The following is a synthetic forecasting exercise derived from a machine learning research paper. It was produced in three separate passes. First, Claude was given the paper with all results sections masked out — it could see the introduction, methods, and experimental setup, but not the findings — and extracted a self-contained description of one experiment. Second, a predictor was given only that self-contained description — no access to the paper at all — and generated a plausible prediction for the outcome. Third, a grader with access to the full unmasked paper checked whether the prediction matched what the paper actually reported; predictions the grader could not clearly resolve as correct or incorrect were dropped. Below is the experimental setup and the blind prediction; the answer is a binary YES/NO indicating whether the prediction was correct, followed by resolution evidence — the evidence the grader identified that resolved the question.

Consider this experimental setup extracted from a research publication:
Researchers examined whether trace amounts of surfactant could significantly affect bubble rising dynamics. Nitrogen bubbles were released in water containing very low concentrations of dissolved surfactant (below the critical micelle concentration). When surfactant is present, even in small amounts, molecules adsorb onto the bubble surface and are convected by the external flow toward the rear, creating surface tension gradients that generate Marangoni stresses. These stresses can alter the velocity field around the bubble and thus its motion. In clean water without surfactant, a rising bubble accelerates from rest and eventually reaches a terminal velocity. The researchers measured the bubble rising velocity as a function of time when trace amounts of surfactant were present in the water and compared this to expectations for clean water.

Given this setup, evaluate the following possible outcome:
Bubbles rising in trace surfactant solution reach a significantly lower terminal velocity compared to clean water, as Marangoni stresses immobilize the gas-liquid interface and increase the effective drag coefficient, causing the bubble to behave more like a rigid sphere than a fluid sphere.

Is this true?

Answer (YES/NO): YES